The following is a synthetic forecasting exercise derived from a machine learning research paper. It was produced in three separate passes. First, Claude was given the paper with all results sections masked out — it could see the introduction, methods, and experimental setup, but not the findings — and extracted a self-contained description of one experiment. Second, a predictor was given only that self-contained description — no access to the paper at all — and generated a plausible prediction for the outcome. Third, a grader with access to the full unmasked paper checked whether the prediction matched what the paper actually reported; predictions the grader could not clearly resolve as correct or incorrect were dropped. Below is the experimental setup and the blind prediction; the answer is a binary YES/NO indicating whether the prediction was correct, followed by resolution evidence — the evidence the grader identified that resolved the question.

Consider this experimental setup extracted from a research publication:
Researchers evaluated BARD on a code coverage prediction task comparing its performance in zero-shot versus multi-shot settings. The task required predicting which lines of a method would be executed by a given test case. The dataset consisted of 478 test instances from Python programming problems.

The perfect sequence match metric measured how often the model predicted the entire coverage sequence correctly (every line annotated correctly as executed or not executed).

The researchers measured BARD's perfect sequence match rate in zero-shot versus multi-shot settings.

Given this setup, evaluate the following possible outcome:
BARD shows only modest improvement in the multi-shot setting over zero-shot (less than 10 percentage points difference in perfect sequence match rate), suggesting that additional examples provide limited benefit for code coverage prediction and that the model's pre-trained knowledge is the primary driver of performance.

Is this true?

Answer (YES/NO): NO